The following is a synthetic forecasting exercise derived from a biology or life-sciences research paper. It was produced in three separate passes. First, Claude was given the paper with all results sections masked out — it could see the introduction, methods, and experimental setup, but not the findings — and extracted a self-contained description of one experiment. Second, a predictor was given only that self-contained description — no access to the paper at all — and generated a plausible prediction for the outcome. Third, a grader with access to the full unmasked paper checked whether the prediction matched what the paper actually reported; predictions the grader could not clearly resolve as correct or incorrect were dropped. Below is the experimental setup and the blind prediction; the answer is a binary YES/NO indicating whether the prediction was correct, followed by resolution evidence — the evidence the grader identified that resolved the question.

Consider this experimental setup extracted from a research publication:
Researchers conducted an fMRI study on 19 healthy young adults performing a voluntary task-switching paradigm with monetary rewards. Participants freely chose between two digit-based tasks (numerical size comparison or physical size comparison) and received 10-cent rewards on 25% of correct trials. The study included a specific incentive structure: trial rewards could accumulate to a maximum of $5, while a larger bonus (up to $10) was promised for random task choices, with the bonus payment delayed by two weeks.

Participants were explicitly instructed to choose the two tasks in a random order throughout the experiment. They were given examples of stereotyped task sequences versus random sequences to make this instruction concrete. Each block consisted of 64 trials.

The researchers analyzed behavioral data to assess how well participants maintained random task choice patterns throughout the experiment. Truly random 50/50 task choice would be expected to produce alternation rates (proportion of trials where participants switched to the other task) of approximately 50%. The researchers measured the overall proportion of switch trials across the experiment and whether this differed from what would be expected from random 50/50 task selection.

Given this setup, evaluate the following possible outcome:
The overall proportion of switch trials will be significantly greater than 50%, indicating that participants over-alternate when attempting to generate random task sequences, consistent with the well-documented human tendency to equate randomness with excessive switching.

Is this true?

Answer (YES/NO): YES